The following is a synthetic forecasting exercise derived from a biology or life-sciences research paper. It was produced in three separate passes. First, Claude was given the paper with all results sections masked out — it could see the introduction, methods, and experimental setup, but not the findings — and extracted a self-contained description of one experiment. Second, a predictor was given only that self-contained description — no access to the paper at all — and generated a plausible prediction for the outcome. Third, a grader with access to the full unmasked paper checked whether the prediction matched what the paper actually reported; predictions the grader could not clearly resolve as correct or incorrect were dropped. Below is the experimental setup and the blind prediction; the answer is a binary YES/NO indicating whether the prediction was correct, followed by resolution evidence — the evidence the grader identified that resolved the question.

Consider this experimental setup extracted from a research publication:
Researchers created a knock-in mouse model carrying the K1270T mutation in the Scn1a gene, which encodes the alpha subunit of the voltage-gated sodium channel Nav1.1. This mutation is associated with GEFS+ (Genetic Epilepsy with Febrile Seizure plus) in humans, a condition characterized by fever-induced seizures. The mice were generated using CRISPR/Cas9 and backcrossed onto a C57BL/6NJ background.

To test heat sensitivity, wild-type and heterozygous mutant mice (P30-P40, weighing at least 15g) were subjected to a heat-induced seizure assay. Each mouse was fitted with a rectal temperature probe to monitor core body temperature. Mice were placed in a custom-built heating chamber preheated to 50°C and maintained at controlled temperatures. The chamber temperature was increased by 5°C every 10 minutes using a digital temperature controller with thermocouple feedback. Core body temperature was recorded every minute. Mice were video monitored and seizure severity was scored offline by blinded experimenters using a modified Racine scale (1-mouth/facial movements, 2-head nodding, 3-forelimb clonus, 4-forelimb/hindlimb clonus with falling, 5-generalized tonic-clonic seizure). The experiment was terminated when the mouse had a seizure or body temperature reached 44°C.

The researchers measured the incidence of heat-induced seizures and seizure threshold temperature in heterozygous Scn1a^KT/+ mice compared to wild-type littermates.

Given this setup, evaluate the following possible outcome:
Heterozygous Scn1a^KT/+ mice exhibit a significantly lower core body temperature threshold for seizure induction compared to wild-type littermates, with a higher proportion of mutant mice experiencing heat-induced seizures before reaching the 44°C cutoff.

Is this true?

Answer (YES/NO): YES